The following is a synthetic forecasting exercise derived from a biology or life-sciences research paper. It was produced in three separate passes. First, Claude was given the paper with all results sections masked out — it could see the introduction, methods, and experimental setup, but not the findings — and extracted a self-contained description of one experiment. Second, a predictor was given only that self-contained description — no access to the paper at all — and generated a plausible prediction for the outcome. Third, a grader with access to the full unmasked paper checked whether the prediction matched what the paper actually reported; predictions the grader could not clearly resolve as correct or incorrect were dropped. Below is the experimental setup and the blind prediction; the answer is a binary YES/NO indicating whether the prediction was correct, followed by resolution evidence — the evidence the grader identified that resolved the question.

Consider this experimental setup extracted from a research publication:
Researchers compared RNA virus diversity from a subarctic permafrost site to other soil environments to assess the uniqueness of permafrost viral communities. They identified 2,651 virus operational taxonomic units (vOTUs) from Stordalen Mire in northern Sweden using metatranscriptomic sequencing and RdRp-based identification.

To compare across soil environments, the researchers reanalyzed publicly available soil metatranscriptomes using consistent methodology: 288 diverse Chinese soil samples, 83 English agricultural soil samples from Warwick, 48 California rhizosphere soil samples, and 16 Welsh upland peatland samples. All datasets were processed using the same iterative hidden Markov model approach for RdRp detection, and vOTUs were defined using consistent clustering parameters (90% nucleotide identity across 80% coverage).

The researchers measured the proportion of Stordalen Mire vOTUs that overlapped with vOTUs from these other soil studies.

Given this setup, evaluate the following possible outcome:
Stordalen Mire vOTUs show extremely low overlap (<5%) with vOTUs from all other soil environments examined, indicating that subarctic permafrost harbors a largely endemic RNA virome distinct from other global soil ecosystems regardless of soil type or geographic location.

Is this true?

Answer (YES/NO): YES